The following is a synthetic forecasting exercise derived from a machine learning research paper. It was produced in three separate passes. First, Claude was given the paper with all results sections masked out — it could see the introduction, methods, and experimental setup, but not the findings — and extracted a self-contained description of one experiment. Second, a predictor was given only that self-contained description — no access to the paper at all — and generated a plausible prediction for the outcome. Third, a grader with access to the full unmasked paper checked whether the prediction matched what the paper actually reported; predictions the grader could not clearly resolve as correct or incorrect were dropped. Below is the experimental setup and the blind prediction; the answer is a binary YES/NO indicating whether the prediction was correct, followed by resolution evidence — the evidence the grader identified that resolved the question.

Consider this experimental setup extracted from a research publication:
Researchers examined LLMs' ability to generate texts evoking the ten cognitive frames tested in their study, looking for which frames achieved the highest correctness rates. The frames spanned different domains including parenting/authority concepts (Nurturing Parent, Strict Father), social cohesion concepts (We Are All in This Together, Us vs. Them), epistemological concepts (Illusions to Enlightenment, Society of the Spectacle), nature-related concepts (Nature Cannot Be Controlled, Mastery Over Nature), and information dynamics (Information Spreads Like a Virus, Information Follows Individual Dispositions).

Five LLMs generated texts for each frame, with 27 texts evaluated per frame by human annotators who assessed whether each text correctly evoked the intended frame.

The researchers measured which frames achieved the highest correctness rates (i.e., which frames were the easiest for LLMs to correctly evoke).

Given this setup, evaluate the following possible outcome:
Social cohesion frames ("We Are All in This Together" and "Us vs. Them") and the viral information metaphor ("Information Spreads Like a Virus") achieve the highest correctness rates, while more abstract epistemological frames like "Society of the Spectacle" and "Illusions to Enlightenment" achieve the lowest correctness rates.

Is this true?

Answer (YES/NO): NO